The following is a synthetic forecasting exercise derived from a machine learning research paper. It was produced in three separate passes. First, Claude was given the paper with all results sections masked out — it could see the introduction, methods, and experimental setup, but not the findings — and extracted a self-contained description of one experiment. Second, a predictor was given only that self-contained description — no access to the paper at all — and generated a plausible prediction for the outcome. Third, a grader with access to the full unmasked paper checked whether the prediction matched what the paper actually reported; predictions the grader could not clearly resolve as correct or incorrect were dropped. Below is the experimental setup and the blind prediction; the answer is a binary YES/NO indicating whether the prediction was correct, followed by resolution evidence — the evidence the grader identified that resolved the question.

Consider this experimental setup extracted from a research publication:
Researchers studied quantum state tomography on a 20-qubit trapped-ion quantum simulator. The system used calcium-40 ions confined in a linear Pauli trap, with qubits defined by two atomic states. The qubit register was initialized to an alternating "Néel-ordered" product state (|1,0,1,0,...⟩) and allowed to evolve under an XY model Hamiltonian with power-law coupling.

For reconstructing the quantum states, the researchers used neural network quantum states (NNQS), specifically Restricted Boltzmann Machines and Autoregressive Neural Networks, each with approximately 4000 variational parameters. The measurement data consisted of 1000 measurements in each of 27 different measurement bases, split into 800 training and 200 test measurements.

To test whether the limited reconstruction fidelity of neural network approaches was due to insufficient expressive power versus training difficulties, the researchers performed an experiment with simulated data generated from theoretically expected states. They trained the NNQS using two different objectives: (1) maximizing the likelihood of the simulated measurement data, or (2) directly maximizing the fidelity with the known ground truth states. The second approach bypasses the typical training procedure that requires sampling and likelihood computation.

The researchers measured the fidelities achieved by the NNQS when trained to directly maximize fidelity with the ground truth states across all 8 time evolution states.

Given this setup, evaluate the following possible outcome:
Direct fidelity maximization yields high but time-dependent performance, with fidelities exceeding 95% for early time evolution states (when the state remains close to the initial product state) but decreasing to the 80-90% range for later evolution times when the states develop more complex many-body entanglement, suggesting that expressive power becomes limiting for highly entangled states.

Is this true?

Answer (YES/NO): NO